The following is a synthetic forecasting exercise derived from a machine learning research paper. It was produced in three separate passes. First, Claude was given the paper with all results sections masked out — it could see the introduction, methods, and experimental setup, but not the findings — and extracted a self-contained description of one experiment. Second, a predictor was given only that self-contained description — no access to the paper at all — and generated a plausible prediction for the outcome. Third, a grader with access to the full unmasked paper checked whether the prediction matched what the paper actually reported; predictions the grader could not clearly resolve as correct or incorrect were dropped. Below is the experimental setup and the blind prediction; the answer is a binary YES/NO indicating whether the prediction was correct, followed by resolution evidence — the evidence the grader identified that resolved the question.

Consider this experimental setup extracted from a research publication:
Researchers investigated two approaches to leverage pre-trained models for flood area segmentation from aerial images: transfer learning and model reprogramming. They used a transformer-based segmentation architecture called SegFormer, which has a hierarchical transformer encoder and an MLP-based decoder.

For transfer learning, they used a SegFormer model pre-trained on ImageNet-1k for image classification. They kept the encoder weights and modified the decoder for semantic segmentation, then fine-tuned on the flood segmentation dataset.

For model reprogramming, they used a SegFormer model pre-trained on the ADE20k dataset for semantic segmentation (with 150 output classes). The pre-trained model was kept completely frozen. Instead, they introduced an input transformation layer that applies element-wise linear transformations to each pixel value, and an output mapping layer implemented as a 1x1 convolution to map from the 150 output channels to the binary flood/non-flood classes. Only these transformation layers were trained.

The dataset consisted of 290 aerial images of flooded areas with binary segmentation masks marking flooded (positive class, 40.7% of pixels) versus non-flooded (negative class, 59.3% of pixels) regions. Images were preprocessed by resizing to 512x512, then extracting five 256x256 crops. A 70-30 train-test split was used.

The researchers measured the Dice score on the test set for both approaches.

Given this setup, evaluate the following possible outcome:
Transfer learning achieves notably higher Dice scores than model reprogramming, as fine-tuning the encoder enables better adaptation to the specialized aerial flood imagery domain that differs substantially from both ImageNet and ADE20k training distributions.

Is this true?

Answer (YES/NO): YES